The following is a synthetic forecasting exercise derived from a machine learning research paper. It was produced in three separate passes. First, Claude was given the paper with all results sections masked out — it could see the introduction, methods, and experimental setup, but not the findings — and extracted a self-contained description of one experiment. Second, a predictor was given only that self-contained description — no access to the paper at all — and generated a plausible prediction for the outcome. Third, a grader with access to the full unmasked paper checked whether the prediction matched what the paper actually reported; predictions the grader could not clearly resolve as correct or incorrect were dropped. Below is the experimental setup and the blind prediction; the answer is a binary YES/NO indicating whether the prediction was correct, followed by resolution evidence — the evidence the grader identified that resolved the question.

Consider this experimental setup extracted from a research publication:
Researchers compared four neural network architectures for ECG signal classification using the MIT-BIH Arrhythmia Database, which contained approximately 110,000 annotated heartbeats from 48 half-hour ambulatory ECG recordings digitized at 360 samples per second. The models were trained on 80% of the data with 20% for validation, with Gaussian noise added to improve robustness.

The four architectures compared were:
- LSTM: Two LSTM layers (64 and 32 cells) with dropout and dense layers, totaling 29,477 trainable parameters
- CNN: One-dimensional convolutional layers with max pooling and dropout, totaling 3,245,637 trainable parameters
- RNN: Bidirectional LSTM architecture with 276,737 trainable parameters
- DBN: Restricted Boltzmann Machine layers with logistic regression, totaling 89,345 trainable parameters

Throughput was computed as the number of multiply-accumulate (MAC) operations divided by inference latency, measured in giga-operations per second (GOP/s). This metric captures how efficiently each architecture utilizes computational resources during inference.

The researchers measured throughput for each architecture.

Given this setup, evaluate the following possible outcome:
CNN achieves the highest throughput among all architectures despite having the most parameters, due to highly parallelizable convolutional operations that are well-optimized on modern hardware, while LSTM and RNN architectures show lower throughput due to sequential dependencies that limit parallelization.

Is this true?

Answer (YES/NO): NO